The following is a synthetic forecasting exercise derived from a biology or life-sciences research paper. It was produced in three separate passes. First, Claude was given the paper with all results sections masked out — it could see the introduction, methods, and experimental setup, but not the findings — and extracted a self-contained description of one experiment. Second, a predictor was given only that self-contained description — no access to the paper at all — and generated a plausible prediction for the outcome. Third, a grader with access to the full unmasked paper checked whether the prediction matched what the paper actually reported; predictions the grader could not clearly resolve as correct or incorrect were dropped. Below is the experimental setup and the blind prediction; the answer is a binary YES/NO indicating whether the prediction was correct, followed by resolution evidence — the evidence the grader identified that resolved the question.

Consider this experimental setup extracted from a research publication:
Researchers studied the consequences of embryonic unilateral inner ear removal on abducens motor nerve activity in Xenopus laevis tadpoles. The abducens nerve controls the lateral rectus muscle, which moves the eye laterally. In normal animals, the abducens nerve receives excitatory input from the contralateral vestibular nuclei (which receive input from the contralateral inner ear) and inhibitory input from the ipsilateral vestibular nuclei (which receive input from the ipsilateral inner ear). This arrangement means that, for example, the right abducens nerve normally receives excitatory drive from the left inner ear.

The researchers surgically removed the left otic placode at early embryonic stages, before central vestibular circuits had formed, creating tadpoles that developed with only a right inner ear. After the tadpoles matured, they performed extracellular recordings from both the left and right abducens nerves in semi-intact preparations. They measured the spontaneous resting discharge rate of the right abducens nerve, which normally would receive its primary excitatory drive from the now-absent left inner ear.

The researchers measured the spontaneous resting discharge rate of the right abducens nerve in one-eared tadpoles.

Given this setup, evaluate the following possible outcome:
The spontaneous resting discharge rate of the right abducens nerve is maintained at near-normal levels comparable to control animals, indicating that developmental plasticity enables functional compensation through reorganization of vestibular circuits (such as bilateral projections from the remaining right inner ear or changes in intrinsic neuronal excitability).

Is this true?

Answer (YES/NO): YES